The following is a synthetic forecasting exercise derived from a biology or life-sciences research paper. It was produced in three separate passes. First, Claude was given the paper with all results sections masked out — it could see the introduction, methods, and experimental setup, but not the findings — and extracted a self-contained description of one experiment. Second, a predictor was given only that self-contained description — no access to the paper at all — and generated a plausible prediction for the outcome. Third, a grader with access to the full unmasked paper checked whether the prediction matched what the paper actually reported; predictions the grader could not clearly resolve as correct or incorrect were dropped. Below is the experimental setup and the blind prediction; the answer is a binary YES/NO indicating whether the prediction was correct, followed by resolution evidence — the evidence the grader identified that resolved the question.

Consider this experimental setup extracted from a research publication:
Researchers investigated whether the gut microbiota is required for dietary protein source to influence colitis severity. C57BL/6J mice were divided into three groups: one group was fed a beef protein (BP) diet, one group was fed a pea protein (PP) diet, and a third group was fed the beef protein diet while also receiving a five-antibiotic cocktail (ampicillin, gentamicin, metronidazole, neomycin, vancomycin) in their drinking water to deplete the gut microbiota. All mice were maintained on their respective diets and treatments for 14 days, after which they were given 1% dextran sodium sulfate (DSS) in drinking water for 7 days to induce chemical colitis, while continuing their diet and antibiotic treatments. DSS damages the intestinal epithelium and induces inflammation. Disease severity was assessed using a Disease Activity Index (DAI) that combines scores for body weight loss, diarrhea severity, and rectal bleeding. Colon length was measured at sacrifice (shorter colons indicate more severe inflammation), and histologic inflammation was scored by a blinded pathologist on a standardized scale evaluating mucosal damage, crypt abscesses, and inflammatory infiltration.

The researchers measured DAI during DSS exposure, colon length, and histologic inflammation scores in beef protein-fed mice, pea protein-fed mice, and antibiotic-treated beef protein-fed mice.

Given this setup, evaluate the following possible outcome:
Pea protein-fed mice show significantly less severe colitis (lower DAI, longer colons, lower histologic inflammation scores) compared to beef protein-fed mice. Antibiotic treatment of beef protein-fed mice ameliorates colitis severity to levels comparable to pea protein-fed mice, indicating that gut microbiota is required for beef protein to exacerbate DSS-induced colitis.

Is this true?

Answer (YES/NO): YES